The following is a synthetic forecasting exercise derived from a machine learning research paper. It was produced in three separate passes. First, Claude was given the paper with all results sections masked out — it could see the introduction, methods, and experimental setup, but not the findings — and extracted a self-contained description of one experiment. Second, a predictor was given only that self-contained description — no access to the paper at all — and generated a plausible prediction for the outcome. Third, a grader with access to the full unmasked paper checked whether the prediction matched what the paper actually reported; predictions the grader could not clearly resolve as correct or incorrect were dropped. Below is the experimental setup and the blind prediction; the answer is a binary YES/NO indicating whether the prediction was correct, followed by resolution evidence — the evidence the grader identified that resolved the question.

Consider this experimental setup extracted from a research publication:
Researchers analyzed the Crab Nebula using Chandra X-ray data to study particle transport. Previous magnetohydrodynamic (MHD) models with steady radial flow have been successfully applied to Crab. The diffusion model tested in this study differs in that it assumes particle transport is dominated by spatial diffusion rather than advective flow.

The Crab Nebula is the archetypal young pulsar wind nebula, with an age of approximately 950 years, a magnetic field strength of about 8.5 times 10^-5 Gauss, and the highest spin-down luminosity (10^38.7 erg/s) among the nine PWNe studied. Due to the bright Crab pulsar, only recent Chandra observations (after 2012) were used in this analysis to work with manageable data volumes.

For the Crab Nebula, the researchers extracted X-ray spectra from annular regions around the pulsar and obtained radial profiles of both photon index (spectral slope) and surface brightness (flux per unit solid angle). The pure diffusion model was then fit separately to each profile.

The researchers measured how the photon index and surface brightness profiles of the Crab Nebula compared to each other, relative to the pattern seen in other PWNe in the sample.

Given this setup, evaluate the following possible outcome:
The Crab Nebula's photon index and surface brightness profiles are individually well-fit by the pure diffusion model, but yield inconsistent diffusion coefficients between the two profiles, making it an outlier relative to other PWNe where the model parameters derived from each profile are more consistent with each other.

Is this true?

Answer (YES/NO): NO